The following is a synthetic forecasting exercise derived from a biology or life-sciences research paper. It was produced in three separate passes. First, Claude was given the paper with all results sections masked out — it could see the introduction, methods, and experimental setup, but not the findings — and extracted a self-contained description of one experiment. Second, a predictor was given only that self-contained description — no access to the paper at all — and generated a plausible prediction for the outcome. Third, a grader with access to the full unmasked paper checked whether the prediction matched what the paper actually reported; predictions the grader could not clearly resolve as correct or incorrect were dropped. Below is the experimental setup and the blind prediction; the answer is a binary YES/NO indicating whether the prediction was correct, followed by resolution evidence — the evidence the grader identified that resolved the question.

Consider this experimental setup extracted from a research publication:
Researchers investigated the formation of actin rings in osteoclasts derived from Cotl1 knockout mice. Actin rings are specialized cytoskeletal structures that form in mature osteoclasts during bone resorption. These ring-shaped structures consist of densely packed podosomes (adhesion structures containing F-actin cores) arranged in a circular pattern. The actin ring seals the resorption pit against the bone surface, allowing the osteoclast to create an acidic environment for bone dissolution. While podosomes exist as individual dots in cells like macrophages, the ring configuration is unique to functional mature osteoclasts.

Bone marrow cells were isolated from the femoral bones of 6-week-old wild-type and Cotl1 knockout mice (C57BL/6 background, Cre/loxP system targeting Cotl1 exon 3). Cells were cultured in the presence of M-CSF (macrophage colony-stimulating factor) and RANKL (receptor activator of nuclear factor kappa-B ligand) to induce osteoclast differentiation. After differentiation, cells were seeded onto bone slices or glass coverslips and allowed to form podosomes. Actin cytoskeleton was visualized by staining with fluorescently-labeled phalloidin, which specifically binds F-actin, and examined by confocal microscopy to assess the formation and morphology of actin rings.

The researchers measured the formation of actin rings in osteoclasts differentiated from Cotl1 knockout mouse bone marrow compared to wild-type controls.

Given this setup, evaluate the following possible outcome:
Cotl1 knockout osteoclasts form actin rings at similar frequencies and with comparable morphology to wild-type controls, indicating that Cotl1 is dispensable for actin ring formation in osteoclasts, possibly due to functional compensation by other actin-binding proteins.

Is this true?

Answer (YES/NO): NO